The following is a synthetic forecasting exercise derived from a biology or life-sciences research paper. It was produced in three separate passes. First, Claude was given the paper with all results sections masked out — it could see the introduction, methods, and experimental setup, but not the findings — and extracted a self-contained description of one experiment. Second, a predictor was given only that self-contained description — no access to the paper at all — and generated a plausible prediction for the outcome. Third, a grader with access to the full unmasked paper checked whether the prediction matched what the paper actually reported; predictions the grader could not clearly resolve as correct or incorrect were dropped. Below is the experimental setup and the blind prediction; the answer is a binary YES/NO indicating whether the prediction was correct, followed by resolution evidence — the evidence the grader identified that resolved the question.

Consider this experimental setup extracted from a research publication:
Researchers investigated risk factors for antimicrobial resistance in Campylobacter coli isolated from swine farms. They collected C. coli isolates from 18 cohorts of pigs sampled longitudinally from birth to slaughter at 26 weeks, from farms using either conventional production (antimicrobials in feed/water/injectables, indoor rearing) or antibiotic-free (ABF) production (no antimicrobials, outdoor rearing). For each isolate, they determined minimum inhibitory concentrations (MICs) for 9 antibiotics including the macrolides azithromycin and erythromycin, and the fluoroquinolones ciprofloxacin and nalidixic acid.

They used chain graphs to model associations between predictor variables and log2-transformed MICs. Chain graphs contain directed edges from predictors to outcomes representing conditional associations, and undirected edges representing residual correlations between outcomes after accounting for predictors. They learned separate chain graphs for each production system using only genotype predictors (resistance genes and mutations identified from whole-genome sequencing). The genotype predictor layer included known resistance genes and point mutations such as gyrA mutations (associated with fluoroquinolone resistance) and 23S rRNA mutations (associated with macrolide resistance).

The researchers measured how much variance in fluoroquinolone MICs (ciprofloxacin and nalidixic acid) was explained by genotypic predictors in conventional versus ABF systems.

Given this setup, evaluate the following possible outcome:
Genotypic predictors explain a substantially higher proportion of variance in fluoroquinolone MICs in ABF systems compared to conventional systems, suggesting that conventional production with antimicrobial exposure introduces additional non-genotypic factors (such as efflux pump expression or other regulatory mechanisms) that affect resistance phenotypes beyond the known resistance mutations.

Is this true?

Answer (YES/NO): NO